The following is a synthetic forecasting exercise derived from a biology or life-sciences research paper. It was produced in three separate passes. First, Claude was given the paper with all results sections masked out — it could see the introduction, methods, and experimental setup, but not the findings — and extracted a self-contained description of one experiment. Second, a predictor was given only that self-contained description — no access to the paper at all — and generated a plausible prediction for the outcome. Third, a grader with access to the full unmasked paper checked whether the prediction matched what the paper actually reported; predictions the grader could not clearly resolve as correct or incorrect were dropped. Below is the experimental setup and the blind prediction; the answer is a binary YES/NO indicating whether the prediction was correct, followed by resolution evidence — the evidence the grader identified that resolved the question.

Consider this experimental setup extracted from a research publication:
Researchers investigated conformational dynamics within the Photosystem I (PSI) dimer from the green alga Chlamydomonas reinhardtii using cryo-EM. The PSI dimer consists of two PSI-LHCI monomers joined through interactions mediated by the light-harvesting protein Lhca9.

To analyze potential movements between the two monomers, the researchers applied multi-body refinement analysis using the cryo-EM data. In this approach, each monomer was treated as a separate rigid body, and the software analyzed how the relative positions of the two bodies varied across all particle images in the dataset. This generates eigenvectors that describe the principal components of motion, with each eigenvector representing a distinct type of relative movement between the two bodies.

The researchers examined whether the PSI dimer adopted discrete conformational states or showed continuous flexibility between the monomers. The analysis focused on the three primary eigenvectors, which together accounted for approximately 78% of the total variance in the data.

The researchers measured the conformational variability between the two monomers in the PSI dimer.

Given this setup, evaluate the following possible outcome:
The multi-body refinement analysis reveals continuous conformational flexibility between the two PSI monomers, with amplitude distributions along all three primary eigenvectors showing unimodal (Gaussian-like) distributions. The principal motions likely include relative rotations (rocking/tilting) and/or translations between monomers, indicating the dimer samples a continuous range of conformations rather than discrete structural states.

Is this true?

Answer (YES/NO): YES